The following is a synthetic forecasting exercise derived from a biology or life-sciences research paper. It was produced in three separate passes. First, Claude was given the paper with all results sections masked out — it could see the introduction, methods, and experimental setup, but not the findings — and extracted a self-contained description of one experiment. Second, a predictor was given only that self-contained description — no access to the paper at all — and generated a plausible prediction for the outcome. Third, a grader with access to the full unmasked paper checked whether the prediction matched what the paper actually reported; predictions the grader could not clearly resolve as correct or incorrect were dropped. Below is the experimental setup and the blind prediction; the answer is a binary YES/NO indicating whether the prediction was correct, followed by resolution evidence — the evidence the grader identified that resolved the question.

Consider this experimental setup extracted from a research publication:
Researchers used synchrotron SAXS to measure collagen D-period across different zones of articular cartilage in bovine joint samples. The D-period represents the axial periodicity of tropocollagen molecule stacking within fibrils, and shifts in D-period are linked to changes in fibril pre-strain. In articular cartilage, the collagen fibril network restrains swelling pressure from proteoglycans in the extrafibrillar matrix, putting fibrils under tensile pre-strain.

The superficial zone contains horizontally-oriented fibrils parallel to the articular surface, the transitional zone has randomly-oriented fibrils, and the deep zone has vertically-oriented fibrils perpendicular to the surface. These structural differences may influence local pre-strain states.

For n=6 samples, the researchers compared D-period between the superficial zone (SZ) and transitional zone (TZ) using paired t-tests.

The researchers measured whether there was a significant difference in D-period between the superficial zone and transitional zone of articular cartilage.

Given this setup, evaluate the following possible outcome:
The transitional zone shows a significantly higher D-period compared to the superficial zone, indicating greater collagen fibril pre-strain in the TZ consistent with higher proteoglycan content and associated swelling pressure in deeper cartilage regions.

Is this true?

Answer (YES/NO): YES